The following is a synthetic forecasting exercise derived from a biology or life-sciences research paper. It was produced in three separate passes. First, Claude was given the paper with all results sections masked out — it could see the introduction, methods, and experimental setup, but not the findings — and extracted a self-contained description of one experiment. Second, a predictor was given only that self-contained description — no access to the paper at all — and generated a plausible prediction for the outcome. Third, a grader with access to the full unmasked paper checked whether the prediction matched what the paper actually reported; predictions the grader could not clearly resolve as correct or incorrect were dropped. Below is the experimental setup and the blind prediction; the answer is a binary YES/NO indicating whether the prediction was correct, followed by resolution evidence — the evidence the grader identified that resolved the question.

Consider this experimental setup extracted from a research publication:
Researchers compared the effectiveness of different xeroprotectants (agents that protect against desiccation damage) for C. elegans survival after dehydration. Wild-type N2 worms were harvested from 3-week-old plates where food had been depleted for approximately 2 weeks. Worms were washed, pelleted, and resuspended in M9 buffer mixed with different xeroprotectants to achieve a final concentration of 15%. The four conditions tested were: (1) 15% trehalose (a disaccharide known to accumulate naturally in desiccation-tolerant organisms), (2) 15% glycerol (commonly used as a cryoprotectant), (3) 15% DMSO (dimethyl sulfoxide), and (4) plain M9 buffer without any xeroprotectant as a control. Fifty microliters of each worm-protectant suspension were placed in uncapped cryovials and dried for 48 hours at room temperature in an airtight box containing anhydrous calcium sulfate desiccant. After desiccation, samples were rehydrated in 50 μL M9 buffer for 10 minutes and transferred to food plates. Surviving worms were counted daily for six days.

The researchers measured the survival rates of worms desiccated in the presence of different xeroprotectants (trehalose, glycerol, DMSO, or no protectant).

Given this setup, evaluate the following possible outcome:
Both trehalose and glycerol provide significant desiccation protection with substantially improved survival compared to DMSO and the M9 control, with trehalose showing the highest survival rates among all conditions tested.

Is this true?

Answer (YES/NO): YES